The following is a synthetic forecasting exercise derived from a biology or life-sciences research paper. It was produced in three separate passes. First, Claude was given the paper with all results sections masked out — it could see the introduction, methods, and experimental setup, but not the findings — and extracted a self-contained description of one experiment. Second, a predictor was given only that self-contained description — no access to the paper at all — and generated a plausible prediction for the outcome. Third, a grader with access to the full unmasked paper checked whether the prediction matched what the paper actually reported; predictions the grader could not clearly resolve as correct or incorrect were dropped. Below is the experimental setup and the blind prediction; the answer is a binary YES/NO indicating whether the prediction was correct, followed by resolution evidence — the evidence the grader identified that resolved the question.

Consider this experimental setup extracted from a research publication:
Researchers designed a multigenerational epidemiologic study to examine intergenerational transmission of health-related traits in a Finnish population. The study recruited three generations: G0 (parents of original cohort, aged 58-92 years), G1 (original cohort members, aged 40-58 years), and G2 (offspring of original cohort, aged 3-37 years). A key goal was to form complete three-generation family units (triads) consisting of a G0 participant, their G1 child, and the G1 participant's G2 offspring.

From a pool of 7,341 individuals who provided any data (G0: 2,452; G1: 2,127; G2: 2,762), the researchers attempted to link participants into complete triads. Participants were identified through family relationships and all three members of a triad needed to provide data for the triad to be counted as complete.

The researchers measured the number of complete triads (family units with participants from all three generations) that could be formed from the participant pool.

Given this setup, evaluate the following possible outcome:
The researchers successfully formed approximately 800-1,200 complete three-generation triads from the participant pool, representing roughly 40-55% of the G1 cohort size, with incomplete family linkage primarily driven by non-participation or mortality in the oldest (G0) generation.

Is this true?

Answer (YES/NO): NO